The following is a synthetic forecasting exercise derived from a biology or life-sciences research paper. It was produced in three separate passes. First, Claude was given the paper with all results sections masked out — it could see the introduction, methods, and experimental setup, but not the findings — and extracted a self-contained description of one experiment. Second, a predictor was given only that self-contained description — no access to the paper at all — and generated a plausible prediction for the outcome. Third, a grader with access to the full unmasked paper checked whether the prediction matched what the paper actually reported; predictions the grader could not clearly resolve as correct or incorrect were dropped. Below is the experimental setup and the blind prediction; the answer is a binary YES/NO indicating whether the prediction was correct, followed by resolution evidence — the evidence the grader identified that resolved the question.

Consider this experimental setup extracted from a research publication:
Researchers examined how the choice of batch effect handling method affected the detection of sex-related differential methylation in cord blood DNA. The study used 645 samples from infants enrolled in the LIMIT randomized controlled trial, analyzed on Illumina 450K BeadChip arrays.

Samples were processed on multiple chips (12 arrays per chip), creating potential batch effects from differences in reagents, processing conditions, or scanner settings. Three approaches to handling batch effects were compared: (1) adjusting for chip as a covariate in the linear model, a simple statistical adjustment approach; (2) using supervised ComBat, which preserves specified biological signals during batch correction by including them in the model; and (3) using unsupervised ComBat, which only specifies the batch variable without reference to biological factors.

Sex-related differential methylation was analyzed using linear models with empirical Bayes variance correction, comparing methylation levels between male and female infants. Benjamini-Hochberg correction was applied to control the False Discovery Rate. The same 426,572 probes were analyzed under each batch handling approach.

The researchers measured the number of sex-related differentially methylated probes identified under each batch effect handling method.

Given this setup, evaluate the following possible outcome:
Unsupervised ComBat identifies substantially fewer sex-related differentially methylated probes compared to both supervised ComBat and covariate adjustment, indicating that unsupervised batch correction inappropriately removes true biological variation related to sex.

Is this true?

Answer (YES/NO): NO